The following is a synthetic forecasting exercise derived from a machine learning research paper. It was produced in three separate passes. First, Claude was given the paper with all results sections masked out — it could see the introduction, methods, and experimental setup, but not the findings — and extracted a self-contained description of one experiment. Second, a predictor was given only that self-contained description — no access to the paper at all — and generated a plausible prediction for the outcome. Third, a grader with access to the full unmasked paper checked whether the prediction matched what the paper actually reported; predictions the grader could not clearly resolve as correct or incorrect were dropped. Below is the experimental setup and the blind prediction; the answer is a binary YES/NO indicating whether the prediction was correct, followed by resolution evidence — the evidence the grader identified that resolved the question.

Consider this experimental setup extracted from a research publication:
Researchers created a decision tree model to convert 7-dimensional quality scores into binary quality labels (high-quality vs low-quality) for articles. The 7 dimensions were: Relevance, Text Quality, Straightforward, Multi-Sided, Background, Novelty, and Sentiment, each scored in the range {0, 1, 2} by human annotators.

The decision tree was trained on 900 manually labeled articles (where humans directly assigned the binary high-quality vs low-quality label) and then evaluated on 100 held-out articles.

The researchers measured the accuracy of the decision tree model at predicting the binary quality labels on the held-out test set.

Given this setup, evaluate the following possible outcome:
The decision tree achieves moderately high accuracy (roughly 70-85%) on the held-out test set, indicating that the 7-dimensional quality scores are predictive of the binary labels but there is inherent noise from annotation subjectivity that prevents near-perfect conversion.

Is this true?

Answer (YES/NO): NO